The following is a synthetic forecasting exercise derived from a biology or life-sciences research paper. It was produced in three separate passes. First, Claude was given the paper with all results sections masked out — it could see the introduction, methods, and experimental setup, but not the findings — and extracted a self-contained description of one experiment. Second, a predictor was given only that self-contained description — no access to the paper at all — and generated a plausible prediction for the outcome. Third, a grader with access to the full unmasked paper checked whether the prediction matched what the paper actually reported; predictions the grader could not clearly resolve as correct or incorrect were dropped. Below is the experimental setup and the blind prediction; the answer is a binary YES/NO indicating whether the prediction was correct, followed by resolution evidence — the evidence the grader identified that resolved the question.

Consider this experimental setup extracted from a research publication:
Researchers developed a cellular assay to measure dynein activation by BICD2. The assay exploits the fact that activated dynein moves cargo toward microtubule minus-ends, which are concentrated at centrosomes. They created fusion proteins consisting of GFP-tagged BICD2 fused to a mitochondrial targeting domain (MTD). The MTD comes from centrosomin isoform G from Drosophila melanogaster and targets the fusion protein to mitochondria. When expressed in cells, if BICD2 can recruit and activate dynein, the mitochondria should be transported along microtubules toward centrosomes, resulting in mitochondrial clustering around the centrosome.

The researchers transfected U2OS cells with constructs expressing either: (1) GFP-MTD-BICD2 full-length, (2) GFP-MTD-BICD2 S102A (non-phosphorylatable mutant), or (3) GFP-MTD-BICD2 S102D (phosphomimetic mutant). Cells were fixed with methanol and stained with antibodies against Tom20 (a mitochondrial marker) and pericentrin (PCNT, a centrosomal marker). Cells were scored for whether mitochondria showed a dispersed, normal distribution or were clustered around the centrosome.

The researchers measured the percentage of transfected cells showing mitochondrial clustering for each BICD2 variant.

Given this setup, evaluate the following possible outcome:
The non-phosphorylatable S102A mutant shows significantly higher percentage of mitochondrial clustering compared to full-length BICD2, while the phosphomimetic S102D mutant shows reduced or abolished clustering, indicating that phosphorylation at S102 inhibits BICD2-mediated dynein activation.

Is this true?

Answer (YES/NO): NO